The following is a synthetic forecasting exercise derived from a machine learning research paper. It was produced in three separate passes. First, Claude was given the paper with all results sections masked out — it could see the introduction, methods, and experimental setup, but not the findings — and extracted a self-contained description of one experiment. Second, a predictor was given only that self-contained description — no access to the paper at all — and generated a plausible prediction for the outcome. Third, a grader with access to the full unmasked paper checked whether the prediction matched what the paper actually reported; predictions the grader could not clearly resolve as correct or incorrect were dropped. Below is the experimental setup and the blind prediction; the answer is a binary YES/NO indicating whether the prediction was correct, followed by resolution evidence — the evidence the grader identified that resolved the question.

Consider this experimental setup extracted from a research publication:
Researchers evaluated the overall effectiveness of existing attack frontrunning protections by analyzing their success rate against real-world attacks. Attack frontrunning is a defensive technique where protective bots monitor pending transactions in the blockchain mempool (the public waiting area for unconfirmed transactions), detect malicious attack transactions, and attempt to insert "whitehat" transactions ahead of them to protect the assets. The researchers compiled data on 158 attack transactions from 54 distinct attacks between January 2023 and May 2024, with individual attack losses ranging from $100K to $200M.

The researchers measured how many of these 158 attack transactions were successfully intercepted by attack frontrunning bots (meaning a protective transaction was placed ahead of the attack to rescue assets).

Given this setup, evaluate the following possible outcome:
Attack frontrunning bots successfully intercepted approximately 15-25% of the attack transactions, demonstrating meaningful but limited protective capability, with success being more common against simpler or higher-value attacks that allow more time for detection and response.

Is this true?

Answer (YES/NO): NO